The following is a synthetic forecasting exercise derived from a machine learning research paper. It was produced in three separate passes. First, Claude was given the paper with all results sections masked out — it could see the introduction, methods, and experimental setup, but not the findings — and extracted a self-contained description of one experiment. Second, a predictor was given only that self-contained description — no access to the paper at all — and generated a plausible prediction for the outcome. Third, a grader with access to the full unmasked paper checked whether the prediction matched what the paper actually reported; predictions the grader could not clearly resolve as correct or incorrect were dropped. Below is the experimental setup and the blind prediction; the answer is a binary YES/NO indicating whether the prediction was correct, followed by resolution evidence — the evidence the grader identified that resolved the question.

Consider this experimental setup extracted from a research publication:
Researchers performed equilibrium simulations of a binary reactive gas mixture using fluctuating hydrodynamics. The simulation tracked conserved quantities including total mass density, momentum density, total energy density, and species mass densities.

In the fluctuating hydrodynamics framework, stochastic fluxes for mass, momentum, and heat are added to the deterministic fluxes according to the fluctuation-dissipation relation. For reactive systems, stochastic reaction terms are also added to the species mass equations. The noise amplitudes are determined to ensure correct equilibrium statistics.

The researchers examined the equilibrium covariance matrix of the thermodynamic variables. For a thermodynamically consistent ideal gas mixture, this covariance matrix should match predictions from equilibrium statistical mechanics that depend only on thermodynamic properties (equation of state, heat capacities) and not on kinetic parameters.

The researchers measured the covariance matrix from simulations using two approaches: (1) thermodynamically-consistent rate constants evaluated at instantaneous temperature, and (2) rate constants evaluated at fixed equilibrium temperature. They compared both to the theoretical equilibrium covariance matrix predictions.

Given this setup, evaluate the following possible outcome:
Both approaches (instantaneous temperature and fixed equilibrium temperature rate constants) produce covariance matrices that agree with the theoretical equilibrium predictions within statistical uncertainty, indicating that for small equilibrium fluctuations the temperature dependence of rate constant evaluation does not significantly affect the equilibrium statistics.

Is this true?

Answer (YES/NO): NO